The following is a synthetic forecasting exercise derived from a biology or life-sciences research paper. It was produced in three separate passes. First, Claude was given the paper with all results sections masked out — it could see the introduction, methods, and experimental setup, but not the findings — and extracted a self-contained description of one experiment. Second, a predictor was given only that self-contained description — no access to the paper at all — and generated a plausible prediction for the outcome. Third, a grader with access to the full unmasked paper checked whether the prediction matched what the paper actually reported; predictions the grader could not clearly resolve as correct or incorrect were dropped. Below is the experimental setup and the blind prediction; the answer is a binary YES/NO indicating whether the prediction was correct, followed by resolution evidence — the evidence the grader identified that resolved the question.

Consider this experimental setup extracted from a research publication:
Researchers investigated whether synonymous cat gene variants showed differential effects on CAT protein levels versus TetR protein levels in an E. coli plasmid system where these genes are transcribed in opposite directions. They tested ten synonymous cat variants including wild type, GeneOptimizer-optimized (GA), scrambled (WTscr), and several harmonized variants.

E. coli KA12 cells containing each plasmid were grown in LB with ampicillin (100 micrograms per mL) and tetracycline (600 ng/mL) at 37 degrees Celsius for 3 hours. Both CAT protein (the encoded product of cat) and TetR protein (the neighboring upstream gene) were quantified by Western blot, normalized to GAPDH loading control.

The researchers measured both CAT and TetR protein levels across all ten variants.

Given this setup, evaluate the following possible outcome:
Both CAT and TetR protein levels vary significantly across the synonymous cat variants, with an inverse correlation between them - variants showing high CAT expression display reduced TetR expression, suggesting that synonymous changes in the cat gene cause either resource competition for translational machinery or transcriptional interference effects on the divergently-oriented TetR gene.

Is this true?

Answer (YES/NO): NO